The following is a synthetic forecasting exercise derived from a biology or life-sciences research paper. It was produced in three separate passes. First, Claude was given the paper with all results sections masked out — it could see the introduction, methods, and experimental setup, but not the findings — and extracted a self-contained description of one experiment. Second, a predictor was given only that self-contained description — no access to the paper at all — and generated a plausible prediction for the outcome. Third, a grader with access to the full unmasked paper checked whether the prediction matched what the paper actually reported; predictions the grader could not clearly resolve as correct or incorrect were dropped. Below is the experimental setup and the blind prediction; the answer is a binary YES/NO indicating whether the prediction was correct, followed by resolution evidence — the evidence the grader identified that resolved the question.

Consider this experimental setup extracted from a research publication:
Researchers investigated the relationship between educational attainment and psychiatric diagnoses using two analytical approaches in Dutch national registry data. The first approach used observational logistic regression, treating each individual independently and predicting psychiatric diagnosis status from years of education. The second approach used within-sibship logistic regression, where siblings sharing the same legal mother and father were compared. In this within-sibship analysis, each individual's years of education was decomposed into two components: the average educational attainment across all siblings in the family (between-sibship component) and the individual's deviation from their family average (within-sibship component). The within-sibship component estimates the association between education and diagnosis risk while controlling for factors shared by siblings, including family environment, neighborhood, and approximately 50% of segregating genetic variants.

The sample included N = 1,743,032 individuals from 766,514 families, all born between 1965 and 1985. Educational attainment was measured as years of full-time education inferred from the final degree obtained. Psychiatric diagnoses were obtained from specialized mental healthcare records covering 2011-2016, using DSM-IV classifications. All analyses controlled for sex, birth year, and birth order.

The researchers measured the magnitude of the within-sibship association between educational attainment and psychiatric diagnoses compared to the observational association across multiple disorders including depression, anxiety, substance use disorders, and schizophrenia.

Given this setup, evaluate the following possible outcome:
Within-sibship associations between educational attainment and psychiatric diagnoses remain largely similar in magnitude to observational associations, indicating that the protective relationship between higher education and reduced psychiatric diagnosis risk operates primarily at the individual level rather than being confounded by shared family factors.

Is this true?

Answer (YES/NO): NO